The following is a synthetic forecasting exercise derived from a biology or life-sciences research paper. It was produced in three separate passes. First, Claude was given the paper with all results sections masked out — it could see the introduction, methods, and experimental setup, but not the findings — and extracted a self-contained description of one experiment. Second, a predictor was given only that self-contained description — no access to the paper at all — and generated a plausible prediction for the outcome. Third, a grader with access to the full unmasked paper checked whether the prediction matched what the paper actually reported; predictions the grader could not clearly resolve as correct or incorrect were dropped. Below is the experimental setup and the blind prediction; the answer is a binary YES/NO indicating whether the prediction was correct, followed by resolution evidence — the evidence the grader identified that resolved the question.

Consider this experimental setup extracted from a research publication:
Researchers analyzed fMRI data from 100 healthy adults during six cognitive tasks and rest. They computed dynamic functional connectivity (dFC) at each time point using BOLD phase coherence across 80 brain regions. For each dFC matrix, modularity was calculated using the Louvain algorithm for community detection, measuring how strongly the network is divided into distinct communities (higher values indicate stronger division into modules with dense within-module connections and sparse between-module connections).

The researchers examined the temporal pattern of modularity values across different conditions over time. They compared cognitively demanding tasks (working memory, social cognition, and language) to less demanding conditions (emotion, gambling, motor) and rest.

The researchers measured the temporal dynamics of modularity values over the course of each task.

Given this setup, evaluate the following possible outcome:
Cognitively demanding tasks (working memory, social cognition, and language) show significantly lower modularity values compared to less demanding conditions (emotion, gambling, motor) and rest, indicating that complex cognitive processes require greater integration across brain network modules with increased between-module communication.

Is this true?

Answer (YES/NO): NO